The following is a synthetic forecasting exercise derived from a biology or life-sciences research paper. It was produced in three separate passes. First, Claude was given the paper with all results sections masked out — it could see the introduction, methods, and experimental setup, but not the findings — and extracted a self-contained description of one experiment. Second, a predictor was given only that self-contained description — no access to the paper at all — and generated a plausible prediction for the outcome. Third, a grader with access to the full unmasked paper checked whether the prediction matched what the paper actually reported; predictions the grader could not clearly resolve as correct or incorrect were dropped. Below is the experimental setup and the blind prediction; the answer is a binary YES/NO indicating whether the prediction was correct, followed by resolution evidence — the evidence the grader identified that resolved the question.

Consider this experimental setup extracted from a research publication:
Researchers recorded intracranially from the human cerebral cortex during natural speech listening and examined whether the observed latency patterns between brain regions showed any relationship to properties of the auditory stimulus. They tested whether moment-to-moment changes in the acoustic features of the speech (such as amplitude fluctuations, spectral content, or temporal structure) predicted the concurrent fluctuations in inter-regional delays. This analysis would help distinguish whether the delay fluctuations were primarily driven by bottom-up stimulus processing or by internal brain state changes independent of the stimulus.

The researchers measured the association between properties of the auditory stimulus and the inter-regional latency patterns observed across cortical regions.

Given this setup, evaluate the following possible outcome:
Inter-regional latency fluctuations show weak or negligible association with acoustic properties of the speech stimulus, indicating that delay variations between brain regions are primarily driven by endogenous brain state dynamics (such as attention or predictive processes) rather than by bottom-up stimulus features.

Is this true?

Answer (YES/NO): YES